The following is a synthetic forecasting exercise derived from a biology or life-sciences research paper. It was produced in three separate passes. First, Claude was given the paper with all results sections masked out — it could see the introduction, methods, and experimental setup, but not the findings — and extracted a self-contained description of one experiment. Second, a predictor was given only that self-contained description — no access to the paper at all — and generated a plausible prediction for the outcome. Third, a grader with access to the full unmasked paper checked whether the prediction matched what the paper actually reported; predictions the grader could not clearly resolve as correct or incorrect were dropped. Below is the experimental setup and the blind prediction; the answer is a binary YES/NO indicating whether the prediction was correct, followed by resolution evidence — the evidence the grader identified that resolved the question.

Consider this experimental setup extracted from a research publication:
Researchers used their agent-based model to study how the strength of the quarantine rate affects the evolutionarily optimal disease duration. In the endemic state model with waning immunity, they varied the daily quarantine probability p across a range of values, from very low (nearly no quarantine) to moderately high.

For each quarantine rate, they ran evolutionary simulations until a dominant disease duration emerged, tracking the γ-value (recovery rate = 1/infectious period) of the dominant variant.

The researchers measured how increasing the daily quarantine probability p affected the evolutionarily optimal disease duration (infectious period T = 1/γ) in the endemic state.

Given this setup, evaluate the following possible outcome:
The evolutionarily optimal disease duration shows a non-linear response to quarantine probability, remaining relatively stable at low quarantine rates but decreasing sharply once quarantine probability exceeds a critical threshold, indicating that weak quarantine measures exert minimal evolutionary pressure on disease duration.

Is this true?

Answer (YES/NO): NO